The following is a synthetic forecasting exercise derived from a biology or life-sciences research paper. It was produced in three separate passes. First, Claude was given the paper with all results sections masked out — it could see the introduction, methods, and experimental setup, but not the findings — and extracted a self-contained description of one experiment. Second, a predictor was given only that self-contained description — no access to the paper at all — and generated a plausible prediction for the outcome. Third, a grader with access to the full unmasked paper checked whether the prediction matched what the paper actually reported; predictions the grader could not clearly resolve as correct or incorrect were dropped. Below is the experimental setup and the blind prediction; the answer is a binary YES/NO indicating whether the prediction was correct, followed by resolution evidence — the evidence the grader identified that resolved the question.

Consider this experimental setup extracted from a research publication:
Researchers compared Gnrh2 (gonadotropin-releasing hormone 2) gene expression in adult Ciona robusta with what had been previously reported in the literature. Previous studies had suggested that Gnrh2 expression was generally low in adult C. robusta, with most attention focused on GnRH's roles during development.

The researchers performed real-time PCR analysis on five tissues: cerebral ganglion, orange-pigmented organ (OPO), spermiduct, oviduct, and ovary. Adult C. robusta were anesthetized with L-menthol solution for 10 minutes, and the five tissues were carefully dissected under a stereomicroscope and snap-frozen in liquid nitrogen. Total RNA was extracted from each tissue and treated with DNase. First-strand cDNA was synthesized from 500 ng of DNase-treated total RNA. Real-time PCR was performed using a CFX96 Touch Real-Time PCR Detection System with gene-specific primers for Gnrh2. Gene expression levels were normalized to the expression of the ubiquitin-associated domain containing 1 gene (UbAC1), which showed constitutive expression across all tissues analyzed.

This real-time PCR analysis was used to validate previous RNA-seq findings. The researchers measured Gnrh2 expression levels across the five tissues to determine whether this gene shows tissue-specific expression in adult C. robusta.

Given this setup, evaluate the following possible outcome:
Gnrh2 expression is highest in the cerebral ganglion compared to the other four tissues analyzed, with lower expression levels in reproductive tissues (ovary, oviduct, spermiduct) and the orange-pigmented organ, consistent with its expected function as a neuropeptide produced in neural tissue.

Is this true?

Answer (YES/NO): NO